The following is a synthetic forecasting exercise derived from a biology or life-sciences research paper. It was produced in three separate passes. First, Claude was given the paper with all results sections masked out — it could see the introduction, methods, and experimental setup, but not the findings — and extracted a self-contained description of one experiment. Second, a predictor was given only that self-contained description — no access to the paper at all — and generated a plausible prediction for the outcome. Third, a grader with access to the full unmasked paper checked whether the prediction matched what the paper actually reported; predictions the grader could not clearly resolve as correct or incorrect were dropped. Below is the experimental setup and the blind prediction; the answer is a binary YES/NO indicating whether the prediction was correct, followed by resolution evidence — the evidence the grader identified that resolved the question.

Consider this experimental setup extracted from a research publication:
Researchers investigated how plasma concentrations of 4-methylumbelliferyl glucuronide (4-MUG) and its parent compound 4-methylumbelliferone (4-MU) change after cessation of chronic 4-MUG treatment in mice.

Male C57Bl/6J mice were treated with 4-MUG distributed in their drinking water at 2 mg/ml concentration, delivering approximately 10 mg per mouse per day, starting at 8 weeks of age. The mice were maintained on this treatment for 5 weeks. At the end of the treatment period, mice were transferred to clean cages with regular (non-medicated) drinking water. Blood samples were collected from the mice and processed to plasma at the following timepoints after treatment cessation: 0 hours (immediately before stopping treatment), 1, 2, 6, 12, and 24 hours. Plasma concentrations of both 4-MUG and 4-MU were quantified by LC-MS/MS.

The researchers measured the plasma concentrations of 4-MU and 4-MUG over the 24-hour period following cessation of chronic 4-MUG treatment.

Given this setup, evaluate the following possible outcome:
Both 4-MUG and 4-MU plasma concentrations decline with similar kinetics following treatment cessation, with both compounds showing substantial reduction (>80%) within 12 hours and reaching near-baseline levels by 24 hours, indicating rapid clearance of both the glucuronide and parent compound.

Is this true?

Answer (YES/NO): NO